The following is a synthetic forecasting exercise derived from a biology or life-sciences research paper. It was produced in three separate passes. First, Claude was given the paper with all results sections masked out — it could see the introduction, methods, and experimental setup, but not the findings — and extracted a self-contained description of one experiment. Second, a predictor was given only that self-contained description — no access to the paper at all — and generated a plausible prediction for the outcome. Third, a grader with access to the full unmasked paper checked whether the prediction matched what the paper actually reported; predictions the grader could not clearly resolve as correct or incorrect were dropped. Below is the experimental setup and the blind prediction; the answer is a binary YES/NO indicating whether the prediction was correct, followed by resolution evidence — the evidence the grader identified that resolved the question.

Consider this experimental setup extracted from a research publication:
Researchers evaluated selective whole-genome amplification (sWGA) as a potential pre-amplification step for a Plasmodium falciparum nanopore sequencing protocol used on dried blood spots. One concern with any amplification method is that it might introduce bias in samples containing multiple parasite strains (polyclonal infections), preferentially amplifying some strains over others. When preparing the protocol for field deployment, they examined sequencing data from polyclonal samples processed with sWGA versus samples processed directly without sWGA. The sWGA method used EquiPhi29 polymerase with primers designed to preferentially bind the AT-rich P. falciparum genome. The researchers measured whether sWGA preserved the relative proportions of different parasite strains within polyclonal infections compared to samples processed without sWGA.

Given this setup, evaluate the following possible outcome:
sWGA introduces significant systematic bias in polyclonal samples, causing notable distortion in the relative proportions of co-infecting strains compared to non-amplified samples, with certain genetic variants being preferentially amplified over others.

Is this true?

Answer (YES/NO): YES